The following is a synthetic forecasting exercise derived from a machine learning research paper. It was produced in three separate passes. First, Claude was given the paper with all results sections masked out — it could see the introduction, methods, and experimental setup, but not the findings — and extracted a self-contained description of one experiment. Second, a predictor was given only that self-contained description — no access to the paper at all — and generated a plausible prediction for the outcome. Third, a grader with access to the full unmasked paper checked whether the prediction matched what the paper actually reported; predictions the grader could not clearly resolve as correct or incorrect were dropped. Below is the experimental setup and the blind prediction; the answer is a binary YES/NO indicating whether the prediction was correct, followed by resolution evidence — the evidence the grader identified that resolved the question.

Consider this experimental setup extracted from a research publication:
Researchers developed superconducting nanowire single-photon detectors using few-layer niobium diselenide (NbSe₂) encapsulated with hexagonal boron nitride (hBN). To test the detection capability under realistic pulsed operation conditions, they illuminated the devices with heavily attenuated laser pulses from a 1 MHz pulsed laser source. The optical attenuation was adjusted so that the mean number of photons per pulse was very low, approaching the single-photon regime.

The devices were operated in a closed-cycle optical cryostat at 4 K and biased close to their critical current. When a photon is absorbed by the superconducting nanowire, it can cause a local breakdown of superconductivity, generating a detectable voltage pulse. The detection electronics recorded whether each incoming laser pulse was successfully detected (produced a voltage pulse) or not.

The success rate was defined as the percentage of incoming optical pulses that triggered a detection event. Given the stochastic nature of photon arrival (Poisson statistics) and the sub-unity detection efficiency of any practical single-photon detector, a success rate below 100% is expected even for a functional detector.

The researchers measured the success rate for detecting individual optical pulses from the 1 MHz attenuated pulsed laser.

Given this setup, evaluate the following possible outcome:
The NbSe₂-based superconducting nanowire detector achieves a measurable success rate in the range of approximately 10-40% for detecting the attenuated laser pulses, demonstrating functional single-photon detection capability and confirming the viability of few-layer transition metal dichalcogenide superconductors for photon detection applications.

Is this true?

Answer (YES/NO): YES